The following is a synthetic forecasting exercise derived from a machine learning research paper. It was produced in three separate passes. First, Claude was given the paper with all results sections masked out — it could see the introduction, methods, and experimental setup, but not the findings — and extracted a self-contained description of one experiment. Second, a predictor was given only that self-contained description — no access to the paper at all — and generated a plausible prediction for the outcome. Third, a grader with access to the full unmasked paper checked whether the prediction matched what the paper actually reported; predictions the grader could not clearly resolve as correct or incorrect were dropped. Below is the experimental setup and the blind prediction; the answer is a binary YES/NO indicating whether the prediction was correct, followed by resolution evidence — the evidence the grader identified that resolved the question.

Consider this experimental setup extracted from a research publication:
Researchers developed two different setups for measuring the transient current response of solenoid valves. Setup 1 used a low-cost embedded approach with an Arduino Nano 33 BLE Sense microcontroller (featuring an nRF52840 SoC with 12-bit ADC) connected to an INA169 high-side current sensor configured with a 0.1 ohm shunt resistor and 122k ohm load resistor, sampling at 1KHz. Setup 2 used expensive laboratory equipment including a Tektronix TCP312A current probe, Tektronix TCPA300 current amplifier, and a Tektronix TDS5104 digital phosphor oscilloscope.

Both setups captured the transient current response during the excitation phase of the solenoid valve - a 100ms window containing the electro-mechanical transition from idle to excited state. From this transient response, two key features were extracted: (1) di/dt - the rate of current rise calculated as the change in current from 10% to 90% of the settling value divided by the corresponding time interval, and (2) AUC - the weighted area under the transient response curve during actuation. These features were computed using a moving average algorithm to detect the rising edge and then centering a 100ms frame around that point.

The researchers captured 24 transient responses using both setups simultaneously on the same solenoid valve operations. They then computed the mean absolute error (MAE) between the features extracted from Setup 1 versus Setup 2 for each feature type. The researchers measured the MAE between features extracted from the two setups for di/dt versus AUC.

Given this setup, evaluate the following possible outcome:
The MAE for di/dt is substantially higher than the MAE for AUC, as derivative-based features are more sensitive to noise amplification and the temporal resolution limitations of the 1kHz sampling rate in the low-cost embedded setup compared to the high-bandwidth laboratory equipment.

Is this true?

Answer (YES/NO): NO